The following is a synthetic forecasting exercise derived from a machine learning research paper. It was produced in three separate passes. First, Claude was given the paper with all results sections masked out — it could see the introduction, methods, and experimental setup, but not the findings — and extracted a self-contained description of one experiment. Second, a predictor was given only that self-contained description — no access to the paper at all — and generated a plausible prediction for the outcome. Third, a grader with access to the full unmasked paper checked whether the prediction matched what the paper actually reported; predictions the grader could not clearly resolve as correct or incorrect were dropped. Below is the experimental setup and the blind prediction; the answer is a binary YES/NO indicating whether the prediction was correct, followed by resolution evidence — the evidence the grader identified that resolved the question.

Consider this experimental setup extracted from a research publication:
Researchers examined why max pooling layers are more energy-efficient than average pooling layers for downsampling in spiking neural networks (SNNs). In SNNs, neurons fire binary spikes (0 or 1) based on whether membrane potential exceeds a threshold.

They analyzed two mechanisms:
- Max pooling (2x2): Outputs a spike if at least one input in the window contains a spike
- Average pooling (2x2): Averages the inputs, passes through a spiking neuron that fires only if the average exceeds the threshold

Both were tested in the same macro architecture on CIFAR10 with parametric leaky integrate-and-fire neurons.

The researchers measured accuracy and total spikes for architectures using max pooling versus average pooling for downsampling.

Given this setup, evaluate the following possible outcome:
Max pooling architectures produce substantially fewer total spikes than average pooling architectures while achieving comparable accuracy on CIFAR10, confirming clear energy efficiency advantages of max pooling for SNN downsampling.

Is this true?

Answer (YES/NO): NO